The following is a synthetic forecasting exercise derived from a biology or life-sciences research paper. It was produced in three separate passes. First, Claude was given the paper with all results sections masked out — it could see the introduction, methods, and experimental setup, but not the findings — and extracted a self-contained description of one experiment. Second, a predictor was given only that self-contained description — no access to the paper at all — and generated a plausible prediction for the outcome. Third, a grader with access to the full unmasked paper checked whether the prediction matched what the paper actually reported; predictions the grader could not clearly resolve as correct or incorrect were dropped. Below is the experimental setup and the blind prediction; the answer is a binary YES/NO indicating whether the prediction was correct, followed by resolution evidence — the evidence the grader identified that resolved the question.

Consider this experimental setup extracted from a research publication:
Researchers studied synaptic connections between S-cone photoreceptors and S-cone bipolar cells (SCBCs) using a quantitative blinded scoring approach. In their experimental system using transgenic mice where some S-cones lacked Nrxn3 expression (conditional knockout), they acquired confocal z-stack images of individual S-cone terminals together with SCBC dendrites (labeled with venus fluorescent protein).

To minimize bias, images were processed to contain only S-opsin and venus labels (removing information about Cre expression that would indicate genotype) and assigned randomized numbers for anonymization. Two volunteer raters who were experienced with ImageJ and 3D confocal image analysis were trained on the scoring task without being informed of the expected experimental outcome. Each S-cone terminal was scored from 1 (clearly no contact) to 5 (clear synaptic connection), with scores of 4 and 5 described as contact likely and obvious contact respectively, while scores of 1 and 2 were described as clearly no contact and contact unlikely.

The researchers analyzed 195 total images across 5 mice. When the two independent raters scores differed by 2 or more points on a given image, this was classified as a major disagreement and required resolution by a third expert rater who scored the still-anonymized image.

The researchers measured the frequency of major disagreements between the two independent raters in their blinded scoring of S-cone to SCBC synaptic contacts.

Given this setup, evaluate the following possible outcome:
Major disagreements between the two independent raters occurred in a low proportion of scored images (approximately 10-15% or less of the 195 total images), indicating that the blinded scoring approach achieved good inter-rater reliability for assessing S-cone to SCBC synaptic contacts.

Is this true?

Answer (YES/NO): YES